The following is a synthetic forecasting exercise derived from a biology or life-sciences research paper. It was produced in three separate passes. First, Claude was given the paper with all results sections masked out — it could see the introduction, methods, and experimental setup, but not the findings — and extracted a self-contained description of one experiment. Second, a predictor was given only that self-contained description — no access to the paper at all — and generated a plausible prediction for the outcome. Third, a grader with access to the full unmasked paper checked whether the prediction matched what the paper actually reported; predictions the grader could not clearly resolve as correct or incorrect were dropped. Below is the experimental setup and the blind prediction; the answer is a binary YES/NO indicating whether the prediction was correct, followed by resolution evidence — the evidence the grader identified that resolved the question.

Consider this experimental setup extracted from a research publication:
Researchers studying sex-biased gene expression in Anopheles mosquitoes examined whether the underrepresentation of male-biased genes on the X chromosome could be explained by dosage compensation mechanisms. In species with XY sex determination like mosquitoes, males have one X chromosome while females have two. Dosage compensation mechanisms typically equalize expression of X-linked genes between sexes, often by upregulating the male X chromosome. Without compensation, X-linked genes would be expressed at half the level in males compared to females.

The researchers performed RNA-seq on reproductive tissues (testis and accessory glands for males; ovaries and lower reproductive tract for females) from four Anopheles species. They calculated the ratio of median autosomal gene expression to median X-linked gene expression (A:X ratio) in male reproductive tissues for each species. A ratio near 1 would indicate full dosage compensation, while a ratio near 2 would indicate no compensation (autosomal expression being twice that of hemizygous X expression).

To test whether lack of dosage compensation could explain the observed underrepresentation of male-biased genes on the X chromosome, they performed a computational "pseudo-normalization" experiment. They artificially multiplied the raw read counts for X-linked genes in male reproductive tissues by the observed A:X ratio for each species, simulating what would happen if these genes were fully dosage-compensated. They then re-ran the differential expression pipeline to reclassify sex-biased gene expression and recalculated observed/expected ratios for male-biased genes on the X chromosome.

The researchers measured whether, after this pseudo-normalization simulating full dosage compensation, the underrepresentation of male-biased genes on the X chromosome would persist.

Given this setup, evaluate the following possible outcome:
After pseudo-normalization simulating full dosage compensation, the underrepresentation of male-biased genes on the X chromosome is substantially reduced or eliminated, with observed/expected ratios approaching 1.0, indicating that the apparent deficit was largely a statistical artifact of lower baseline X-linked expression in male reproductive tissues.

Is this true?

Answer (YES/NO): YES